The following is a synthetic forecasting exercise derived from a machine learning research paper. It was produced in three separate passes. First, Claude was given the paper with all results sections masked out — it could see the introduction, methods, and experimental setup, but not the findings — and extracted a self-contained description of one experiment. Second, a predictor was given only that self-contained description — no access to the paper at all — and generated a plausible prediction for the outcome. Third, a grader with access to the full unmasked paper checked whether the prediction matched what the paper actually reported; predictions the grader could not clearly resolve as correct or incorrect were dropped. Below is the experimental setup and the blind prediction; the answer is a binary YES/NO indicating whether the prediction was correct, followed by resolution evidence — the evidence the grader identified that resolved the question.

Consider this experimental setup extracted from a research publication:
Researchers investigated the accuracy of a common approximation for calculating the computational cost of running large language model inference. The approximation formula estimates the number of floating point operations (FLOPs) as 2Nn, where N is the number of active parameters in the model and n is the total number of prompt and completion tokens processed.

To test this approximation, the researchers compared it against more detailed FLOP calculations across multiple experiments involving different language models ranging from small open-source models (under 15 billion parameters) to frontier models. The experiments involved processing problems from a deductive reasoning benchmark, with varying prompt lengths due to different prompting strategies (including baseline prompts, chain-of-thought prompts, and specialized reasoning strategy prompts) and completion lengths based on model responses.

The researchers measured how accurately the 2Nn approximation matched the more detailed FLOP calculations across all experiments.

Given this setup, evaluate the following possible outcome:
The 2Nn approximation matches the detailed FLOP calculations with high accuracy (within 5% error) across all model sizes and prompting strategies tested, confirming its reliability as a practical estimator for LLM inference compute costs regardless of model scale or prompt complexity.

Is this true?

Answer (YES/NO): NO